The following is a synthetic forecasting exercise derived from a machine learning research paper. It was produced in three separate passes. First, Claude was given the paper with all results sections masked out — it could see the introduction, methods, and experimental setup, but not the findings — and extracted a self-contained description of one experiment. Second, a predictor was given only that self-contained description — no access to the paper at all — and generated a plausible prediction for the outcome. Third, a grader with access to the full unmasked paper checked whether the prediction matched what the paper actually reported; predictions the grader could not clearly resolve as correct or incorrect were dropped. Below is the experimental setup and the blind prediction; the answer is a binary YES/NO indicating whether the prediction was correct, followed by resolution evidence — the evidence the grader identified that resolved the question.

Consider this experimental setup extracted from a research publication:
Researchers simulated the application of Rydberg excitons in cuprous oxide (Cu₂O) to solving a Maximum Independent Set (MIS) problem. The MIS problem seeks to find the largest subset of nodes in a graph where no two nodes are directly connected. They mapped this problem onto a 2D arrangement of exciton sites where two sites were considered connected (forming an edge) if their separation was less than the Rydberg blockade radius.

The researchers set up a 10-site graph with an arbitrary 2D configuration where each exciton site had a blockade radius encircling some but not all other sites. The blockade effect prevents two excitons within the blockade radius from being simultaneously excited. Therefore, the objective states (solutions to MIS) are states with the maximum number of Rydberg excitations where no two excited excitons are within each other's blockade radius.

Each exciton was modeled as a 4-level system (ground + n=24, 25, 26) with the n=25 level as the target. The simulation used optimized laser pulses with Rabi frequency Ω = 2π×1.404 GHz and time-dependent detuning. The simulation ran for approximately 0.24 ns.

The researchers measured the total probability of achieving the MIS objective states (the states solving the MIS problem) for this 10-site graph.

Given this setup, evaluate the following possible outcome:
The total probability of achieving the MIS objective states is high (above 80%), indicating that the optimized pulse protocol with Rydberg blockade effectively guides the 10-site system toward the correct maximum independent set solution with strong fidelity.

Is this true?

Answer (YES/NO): NO